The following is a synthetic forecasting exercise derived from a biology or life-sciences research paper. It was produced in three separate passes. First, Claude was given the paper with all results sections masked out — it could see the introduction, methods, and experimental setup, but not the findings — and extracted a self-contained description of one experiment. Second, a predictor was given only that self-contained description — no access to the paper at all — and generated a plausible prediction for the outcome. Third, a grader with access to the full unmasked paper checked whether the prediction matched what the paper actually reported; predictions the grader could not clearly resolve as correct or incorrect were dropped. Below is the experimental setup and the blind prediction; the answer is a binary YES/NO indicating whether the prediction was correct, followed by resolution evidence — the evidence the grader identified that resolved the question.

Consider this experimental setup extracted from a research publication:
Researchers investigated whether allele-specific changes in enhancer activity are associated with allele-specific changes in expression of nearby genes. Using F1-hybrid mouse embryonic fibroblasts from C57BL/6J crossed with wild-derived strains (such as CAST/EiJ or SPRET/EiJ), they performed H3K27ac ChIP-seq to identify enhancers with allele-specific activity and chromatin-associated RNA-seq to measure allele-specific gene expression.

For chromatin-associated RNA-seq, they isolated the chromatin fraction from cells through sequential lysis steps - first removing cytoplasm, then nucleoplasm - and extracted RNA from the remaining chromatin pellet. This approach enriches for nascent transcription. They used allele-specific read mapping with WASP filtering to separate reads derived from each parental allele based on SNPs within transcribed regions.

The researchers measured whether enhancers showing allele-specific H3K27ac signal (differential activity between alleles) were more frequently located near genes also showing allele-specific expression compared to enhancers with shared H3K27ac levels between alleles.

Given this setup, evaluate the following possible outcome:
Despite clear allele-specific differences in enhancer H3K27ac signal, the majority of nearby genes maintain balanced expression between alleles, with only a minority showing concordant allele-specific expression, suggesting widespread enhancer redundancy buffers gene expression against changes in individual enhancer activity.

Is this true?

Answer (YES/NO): NO